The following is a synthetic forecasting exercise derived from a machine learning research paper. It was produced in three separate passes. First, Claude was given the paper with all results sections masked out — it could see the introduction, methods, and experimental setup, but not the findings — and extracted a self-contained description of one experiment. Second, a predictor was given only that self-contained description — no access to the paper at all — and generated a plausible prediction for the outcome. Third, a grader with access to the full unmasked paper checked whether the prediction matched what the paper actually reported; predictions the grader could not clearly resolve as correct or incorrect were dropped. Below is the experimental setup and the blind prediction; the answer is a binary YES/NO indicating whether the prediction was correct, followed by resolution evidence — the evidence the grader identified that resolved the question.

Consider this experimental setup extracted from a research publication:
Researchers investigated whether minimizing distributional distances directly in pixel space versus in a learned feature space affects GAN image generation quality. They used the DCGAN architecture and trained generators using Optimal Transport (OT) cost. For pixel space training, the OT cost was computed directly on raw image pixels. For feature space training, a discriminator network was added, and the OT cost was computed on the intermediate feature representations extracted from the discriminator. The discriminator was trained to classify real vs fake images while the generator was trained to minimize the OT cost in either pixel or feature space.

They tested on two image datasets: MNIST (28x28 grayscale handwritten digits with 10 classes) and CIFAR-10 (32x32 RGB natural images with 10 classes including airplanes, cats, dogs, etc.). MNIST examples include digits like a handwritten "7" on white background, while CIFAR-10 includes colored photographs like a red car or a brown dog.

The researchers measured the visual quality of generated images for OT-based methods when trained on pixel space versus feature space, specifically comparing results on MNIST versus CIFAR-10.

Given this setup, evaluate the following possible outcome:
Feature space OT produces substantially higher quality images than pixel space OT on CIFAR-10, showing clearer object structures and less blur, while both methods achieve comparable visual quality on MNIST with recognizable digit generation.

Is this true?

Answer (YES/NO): NO